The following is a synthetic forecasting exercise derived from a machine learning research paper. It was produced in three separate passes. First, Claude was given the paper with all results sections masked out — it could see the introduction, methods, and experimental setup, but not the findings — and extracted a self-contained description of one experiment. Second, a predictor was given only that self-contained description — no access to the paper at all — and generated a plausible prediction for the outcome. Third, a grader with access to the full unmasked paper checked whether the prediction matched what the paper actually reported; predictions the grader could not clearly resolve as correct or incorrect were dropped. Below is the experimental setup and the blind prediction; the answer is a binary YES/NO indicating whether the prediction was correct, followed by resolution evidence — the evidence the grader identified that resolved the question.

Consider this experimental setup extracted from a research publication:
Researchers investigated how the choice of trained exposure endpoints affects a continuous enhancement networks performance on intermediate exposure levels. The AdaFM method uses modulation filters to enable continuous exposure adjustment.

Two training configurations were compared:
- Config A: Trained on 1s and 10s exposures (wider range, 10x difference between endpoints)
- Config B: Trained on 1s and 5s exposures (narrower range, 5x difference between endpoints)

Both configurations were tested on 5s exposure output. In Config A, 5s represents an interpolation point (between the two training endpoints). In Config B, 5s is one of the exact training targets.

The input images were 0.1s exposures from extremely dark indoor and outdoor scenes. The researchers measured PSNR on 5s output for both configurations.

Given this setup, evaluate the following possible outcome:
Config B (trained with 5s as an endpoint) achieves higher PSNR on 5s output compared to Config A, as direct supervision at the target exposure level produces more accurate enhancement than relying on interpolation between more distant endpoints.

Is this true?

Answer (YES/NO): YES